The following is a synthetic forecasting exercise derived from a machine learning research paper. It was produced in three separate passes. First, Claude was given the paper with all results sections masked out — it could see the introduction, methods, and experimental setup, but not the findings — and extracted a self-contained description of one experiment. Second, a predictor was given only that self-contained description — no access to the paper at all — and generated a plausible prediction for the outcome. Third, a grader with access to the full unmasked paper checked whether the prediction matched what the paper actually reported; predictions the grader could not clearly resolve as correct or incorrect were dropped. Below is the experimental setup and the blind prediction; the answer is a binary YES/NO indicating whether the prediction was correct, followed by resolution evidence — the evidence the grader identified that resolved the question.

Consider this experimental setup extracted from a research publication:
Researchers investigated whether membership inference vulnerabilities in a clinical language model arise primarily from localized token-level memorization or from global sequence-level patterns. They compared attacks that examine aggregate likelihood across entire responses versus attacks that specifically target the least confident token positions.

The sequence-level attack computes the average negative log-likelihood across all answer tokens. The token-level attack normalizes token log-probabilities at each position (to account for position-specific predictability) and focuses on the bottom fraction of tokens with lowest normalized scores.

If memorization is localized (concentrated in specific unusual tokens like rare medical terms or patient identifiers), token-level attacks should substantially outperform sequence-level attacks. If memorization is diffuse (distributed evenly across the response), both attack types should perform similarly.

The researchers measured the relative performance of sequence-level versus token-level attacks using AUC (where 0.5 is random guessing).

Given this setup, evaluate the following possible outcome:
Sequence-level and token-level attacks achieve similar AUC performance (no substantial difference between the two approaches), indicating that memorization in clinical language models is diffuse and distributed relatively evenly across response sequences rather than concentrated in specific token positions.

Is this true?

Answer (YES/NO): YES